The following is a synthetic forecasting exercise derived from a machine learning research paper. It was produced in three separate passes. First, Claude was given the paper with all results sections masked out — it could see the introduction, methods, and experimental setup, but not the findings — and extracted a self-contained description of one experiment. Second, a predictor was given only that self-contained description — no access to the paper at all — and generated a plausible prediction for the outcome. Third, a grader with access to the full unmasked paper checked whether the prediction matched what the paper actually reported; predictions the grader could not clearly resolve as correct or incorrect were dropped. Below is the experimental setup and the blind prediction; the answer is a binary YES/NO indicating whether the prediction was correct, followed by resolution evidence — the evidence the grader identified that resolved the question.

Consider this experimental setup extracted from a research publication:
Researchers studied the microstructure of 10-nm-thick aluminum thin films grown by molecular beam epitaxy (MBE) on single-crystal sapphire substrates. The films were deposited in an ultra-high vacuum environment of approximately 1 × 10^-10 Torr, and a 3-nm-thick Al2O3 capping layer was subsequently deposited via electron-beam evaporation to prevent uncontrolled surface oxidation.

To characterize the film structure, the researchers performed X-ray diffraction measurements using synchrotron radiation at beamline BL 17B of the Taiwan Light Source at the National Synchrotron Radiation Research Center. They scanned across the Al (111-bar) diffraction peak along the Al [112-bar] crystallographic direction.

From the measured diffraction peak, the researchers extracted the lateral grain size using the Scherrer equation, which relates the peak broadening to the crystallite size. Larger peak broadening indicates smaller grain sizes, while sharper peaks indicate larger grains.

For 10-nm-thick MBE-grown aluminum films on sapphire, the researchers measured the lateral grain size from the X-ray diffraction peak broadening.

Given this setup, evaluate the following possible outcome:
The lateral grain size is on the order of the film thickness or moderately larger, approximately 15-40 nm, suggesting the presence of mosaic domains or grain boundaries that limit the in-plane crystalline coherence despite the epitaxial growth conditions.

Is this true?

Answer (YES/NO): NO